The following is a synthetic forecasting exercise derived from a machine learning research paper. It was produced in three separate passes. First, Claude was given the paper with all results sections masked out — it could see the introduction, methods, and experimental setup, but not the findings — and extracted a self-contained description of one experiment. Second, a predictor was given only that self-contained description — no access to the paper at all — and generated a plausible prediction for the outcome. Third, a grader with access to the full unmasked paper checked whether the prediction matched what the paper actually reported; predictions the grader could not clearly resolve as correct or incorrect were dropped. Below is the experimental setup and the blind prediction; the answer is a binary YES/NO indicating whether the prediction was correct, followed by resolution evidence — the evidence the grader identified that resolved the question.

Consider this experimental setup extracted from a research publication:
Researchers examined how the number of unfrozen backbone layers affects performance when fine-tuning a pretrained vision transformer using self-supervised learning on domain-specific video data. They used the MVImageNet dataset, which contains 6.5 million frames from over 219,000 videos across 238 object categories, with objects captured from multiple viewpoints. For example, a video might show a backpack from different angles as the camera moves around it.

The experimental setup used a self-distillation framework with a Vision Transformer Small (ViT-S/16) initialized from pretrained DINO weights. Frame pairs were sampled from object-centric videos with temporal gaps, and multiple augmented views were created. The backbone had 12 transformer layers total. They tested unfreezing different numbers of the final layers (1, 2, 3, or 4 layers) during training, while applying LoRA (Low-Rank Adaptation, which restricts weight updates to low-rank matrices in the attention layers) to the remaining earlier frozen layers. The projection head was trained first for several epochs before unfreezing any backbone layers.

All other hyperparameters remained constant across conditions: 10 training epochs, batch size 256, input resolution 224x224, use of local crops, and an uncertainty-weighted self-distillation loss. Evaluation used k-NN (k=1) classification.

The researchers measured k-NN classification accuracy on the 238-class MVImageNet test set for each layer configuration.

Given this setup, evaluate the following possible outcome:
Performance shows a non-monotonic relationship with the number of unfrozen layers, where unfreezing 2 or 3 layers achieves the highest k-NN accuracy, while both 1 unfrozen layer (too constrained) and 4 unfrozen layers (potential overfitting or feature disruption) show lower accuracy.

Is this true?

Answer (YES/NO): YES